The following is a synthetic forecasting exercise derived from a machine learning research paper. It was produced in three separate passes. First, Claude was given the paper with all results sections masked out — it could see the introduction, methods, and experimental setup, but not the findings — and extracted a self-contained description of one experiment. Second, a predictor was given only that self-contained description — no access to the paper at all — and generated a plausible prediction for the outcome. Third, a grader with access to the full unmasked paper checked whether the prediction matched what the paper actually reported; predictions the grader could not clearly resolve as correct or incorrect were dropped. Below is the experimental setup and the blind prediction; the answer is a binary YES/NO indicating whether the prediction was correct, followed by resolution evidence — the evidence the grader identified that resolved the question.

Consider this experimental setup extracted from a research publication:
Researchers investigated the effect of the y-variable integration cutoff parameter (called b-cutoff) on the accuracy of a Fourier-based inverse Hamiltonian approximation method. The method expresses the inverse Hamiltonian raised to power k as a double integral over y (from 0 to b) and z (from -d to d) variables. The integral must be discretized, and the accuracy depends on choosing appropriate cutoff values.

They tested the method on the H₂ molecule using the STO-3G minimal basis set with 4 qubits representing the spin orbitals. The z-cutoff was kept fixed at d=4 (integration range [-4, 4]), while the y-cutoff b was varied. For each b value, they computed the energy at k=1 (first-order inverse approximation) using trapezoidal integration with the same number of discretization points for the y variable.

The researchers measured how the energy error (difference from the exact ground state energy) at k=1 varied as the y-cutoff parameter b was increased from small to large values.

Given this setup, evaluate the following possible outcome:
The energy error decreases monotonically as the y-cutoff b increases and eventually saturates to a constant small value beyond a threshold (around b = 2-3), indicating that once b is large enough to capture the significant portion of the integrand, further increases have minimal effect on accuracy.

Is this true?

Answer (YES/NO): NO